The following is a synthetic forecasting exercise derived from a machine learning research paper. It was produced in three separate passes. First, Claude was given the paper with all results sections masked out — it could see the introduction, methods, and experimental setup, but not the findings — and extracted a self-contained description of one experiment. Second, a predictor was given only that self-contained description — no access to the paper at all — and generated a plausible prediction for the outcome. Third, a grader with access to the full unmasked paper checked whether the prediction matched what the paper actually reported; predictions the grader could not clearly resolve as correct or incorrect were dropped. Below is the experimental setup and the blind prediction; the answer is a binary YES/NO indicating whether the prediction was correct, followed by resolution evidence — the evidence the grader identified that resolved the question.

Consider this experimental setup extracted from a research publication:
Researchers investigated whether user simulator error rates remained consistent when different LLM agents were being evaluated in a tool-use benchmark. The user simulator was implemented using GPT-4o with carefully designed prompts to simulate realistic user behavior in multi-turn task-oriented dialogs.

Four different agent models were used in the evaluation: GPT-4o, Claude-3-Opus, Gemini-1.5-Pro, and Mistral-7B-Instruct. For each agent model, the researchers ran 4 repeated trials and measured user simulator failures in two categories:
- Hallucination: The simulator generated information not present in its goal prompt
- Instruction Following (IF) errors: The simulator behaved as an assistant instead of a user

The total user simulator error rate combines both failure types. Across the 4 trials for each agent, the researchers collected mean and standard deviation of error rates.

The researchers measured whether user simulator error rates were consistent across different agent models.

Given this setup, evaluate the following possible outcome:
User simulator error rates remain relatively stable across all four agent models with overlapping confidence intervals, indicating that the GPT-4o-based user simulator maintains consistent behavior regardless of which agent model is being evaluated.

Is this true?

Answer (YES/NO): NO